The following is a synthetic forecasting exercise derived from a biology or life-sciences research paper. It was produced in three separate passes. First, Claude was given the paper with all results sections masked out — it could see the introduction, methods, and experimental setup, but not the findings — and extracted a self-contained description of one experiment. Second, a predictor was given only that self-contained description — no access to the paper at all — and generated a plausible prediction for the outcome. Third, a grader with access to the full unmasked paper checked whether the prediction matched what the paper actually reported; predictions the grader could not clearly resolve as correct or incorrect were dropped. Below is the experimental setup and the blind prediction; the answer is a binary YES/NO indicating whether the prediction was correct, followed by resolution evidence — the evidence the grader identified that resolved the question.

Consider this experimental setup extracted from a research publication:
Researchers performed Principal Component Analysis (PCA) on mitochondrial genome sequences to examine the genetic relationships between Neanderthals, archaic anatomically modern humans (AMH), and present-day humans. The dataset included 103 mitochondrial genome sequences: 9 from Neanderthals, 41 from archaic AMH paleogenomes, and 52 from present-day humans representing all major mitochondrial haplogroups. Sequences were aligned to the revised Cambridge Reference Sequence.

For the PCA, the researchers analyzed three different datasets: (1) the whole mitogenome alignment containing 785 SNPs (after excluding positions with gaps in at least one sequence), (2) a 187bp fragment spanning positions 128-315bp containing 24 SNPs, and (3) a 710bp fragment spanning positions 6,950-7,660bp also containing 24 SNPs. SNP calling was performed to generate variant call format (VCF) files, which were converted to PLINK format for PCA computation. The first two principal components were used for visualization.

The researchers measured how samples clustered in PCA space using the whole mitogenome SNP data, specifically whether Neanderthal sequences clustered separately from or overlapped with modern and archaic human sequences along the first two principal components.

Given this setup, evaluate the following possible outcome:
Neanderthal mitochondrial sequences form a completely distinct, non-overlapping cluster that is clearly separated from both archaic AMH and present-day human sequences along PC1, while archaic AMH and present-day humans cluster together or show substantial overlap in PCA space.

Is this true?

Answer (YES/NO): NO